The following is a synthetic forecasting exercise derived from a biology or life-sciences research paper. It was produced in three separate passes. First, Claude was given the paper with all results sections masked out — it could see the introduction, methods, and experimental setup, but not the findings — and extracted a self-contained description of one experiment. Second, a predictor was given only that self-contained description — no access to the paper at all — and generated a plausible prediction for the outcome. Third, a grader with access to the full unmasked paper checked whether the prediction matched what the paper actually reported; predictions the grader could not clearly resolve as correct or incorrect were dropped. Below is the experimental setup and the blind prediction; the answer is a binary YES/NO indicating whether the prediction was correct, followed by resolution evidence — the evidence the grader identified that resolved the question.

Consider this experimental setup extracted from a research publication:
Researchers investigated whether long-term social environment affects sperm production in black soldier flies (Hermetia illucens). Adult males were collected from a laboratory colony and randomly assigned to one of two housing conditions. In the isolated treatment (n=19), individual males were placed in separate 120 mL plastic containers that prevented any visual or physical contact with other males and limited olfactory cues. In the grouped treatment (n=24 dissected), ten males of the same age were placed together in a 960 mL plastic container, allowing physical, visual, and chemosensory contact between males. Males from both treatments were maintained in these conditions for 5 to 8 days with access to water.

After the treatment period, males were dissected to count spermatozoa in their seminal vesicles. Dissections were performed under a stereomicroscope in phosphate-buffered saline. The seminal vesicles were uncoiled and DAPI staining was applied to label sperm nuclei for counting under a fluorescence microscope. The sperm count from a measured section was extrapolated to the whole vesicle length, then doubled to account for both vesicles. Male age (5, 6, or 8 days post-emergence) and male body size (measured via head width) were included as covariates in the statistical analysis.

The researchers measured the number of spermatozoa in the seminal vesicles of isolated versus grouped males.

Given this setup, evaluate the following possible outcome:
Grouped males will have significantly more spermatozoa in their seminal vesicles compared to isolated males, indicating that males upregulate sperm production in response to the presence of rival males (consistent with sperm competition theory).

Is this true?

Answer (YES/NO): YES